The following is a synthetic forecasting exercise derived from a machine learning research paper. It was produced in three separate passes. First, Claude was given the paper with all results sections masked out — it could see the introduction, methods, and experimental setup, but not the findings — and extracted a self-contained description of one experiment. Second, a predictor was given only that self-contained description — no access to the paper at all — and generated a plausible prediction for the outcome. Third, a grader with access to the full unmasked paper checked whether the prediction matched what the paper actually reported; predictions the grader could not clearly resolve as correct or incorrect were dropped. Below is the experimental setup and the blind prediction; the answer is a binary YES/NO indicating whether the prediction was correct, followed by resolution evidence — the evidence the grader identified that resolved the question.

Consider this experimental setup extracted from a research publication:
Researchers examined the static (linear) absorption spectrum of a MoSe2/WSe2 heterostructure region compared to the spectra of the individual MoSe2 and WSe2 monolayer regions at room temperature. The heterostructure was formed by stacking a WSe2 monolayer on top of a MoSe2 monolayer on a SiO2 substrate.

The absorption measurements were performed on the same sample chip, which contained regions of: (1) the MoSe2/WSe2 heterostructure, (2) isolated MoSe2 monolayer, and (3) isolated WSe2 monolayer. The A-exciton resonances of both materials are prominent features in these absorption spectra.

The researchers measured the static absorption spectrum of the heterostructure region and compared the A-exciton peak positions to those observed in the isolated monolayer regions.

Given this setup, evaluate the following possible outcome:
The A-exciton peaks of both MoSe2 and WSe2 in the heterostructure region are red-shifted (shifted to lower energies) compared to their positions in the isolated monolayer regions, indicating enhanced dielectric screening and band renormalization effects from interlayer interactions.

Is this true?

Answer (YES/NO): YES